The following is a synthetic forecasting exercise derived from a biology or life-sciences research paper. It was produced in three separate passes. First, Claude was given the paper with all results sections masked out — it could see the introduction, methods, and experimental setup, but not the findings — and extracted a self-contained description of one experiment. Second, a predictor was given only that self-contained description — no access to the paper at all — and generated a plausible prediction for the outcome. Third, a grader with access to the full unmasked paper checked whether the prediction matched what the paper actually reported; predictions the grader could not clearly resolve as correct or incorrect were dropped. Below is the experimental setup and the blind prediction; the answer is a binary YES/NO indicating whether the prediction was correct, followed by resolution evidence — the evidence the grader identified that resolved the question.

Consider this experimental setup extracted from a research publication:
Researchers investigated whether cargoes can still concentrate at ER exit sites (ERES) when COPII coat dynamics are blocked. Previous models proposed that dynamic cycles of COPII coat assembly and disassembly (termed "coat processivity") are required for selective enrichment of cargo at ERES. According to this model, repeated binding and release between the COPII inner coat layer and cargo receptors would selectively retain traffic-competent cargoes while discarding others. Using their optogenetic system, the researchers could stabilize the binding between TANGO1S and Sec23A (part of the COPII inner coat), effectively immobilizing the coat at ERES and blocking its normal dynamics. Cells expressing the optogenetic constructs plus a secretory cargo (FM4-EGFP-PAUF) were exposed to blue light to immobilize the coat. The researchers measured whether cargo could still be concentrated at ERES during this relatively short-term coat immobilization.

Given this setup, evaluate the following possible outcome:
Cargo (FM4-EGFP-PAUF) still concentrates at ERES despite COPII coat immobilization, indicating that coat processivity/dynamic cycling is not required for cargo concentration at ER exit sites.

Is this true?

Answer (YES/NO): YES